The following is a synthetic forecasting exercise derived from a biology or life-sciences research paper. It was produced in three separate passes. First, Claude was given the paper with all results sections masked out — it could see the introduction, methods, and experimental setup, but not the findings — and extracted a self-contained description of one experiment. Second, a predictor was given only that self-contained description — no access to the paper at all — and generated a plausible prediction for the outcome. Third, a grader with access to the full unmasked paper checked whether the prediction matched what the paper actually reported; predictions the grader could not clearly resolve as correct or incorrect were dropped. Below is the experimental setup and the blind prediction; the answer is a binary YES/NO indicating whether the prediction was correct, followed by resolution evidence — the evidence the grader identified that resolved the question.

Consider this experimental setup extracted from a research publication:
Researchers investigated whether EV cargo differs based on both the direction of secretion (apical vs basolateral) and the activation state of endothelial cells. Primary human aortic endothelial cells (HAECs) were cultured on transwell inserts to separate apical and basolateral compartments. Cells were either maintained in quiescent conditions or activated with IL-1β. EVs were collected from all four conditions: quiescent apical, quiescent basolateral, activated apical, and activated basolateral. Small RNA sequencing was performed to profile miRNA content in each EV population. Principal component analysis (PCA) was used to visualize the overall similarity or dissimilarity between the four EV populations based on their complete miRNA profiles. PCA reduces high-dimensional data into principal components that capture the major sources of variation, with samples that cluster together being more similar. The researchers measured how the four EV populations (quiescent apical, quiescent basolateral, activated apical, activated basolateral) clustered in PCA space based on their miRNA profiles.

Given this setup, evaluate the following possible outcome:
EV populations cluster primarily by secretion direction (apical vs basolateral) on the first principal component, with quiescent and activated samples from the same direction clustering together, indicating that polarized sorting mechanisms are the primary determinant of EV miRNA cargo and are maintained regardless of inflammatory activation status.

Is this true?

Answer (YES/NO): YES